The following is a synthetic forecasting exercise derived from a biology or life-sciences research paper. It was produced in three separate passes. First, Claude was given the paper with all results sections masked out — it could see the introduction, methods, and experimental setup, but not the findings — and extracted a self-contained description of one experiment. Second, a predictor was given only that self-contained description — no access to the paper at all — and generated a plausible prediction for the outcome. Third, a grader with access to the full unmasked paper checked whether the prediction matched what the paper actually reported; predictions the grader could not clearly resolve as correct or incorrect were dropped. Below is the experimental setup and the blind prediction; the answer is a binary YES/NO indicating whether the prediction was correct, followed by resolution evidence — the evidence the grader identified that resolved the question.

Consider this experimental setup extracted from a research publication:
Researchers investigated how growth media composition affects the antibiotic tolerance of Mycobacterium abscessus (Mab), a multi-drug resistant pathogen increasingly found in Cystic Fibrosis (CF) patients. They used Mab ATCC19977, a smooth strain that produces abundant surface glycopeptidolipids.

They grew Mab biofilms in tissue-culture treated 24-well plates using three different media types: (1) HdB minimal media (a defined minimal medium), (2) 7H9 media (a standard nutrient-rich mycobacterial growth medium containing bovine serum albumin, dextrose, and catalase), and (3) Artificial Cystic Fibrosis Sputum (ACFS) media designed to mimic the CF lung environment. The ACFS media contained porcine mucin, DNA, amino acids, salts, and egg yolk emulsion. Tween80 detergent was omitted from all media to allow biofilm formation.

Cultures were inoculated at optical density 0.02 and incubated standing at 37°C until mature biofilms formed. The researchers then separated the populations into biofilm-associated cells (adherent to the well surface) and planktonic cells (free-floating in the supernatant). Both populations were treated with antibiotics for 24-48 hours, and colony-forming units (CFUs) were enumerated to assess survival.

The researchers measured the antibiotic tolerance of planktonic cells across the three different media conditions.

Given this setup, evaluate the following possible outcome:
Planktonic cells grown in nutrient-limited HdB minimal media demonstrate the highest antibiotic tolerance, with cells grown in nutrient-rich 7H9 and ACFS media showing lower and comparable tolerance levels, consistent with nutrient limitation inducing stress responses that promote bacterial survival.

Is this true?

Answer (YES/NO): NO